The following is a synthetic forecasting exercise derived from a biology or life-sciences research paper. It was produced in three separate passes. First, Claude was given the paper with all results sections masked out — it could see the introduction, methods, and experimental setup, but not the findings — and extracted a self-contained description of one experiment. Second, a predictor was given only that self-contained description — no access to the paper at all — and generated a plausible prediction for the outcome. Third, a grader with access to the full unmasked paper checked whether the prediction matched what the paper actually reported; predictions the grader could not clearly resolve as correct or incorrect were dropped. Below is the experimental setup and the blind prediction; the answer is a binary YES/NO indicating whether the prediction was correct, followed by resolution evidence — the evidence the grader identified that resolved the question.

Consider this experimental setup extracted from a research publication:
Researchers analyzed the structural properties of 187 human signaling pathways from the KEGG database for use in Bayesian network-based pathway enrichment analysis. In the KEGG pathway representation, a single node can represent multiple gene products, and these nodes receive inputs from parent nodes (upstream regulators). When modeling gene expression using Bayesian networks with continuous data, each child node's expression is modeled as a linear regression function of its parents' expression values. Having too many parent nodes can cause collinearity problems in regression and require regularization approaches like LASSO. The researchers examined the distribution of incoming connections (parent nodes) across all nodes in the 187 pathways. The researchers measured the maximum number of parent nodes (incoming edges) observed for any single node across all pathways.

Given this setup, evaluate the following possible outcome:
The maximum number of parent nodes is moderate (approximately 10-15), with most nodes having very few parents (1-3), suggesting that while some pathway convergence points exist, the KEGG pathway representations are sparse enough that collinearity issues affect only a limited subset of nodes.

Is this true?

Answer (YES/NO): NO